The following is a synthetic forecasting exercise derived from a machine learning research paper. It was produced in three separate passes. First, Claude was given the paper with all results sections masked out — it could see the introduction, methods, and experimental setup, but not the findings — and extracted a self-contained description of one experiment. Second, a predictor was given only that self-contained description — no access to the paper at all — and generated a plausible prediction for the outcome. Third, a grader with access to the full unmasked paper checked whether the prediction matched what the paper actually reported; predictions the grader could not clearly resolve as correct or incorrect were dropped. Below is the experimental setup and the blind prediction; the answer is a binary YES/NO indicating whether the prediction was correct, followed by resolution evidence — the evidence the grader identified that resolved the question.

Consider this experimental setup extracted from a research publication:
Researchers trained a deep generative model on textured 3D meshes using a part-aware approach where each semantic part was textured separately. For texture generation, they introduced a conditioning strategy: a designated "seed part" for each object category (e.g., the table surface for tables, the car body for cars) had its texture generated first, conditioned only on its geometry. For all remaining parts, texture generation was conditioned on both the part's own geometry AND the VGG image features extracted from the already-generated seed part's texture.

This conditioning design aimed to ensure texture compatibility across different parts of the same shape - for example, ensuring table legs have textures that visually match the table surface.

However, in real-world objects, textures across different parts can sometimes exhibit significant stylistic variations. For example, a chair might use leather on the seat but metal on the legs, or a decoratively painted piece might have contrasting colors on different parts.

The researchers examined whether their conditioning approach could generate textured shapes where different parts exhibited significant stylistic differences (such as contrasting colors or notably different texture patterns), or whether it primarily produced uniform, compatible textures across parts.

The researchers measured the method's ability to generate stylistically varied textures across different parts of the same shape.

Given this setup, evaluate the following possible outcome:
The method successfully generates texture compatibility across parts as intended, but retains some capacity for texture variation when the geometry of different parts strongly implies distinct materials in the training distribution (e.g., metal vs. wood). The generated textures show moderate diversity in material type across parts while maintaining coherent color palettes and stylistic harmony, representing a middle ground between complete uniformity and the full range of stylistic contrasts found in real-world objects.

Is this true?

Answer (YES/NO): NO